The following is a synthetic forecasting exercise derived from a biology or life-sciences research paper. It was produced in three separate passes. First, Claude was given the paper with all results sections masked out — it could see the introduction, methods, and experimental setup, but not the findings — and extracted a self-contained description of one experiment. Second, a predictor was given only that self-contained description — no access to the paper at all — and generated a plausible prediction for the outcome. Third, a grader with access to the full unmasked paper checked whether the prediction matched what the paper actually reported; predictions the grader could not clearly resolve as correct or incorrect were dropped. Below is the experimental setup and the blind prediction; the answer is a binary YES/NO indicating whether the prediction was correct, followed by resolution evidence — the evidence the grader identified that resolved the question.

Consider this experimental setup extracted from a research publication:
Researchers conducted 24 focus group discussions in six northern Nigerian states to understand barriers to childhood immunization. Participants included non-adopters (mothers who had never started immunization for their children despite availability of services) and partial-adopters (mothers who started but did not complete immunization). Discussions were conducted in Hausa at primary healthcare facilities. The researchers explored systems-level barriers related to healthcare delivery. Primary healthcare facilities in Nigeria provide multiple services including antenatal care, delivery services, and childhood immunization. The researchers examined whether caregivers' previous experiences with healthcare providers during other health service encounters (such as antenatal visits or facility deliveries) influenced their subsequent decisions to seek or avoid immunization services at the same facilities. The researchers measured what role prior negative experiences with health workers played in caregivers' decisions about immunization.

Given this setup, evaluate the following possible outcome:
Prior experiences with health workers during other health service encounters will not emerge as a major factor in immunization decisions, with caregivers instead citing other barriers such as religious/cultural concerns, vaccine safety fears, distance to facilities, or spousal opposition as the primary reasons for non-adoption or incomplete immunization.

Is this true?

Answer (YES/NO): NO